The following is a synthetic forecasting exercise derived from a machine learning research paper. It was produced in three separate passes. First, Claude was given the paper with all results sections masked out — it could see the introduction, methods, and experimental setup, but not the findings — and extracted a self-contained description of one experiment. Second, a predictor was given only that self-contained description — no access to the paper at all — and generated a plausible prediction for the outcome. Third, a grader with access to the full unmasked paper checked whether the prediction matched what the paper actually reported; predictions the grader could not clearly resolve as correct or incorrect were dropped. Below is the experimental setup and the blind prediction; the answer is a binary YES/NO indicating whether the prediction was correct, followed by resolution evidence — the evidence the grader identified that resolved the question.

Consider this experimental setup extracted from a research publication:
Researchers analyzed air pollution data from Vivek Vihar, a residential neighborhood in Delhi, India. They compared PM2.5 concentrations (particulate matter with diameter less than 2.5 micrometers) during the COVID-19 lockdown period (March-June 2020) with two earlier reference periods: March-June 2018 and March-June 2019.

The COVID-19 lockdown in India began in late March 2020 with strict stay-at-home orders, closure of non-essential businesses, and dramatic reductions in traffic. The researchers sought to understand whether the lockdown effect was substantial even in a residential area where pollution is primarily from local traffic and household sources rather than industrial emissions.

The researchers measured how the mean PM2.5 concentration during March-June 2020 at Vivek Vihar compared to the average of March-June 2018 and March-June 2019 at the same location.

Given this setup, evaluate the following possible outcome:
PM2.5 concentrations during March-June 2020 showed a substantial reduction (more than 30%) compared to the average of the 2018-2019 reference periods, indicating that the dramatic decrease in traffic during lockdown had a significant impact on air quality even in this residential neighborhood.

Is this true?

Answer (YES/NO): YES